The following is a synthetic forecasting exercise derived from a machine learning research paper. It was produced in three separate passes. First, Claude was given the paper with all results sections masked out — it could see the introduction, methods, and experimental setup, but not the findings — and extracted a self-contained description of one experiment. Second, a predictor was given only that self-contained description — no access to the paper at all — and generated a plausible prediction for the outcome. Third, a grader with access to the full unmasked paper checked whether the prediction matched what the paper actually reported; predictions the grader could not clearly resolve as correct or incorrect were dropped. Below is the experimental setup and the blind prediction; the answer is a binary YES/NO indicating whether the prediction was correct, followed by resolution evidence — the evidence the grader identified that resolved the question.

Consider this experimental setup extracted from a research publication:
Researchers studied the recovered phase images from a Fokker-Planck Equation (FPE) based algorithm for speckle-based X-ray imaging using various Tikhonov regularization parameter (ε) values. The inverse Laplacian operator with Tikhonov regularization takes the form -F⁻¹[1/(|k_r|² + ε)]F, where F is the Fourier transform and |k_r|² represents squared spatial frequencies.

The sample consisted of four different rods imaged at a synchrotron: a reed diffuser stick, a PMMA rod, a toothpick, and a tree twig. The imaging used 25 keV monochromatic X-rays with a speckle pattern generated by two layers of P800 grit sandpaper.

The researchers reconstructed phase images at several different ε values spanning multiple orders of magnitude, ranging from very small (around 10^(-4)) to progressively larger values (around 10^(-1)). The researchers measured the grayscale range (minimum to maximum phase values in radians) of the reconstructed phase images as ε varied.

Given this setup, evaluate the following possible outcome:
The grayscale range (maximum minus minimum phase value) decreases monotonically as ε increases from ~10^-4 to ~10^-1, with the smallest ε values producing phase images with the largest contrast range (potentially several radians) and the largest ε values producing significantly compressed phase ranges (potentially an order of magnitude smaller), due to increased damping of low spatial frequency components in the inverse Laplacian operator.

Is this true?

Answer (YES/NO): NO